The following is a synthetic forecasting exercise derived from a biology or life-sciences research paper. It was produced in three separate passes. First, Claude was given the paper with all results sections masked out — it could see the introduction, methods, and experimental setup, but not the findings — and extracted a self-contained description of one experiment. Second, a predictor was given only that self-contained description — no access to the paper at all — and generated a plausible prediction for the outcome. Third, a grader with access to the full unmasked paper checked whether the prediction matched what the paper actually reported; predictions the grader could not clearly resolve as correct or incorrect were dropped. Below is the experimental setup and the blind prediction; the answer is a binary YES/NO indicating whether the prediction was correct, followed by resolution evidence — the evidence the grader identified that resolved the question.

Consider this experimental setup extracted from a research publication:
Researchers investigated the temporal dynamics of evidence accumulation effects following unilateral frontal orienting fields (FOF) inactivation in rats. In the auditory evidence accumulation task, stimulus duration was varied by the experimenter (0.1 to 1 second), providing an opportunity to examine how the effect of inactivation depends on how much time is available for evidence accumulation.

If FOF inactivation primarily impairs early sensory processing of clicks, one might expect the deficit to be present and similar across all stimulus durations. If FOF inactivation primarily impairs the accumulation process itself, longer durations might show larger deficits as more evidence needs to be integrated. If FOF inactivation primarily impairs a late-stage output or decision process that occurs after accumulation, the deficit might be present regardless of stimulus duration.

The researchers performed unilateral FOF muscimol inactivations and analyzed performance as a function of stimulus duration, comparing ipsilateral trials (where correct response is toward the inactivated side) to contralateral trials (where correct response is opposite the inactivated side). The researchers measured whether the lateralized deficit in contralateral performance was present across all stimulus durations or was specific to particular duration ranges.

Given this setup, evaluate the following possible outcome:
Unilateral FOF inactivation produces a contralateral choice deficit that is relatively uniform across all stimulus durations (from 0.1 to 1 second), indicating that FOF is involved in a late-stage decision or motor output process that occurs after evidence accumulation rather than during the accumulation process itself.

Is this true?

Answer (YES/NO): YES